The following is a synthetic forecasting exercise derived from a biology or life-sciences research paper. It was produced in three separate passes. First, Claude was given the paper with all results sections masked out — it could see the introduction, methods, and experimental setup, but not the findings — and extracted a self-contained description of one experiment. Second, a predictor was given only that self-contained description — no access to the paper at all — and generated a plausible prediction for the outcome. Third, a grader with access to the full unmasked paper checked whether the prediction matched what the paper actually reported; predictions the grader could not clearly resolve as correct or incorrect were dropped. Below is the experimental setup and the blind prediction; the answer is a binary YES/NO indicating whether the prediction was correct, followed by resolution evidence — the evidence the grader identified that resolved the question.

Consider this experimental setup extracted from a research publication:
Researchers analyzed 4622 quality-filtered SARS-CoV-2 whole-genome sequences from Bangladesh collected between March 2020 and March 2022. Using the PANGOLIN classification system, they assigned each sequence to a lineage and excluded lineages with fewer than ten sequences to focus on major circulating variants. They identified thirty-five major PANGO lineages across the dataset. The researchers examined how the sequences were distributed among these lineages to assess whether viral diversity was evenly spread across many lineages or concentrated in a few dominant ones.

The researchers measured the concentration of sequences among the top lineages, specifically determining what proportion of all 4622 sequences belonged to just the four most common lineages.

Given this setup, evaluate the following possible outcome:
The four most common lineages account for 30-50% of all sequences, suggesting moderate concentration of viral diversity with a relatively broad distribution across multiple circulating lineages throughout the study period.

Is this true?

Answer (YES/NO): NO